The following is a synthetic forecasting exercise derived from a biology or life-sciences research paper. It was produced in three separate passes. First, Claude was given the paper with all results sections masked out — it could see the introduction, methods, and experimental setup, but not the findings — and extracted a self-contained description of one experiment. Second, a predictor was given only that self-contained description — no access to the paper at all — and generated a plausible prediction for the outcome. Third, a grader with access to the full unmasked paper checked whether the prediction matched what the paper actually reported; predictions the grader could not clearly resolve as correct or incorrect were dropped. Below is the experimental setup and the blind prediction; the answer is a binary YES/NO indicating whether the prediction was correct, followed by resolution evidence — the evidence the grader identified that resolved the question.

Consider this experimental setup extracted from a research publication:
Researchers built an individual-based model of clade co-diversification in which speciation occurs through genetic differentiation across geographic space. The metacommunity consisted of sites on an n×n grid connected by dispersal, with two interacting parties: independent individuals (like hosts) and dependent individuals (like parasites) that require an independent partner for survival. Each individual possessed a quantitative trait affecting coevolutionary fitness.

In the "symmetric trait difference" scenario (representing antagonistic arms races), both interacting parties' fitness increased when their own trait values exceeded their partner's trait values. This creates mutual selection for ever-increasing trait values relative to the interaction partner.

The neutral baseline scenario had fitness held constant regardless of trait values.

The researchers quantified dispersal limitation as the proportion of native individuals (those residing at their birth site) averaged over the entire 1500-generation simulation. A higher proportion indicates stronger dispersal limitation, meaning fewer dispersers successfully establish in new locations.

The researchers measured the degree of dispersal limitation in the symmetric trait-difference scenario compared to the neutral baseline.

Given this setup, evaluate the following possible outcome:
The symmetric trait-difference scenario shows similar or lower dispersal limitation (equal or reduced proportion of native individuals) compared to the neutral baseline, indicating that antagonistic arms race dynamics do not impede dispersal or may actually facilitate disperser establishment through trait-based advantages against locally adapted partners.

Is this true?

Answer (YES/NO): YES